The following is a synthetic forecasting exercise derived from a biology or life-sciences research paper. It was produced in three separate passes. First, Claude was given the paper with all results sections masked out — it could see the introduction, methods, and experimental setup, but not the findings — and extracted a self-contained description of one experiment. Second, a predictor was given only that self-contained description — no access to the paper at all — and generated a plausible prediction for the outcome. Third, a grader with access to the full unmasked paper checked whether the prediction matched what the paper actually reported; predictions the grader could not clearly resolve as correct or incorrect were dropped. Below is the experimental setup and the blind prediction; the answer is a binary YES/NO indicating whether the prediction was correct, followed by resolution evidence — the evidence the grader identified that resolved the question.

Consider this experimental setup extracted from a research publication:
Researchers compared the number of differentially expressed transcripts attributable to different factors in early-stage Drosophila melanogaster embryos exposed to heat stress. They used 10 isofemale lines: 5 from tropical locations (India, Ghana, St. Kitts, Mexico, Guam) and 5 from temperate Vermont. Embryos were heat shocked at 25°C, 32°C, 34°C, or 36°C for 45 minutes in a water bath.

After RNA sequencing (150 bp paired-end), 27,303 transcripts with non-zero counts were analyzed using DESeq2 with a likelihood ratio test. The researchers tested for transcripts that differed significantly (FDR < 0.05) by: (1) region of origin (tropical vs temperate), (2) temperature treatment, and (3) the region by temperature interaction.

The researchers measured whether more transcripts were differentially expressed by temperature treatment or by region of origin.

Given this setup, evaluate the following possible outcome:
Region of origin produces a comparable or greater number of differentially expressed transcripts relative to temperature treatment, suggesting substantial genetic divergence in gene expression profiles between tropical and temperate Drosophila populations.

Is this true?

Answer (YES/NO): NO